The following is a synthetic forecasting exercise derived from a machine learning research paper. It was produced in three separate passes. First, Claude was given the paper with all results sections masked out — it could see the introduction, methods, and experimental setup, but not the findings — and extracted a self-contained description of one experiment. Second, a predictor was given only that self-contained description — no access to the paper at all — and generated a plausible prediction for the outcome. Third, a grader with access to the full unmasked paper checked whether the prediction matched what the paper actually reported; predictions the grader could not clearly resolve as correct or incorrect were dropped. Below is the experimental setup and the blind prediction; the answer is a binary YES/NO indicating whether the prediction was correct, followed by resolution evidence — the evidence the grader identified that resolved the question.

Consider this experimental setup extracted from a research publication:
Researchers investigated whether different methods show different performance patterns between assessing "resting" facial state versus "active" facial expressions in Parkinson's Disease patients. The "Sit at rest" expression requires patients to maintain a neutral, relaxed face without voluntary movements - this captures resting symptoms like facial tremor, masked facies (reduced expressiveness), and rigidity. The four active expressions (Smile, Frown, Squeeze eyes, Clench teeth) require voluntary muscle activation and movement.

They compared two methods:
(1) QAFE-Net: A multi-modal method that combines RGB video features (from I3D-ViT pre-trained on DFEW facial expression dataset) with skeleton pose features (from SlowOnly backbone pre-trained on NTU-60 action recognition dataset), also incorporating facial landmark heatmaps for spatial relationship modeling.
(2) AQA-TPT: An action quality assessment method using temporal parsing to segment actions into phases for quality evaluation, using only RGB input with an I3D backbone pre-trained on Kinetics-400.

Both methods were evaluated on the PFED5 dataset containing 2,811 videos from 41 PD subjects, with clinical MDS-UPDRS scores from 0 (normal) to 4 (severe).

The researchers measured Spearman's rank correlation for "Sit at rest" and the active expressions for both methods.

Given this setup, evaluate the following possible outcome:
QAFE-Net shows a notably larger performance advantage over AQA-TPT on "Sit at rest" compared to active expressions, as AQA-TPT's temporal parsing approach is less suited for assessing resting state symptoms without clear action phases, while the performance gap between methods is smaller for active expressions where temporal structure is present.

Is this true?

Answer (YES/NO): YES